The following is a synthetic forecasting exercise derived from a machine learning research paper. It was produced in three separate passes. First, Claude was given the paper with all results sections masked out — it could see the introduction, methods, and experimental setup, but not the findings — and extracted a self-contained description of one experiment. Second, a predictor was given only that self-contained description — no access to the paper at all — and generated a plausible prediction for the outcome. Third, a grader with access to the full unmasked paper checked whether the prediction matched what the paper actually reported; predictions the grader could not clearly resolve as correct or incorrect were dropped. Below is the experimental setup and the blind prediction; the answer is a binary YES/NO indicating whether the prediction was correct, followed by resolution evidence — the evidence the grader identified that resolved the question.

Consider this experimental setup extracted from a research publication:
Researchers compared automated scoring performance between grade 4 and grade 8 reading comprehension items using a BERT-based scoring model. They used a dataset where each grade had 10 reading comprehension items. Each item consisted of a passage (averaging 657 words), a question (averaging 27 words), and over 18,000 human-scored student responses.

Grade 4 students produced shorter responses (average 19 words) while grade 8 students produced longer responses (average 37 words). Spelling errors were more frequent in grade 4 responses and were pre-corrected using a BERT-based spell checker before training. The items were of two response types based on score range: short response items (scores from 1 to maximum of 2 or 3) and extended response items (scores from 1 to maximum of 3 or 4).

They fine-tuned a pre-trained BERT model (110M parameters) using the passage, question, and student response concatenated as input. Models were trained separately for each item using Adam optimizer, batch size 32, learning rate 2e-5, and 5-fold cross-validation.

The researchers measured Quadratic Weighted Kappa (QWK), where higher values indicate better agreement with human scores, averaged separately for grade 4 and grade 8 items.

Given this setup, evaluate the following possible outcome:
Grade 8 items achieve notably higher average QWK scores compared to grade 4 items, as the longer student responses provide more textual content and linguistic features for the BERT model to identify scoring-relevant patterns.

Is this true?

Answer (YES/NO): NO